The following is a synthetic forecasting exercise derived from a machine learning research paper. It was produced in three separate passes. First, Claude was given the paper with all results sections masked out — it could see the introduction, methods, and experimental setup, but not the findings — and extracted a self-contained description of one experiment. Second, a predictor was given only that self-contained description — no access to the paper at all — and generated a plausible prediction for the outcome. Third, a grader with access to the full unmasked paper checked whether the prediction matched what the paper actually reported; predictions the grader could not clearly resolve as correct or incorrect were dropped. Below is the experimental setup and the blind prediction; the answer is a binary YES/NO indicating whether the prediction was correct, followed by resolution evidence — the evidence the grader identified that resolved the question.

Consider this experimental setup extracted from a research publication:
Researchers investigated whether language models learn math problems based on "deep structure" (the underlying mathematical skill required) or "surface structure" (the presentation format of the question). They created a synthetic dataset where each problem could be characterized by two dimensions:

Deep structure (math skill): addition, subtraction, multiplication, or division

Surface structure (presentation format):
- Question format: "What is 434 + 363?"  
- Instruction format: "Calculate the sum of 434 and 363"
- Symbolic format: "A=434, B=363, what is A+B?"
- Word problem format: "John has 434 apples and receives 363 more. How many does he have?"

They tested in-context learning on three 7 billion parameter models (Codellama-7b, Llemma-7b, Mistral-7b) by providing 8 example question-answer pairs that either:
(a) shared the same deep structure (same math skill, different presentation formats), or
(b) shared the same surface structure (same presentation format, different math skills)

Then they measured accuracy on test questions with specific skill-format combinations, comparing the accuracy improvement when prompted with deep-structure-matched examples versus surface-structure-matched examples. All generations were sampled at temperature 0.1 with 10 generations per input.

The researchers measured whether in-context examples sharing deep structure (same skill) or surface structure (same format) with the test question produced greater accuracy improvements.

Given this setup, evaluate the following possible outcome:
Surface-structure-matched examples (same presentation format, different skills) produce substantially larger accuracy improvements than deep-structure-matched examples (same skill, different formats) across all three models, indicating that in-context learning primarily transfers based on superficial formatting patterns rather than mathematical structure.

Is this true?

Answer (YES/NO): NO